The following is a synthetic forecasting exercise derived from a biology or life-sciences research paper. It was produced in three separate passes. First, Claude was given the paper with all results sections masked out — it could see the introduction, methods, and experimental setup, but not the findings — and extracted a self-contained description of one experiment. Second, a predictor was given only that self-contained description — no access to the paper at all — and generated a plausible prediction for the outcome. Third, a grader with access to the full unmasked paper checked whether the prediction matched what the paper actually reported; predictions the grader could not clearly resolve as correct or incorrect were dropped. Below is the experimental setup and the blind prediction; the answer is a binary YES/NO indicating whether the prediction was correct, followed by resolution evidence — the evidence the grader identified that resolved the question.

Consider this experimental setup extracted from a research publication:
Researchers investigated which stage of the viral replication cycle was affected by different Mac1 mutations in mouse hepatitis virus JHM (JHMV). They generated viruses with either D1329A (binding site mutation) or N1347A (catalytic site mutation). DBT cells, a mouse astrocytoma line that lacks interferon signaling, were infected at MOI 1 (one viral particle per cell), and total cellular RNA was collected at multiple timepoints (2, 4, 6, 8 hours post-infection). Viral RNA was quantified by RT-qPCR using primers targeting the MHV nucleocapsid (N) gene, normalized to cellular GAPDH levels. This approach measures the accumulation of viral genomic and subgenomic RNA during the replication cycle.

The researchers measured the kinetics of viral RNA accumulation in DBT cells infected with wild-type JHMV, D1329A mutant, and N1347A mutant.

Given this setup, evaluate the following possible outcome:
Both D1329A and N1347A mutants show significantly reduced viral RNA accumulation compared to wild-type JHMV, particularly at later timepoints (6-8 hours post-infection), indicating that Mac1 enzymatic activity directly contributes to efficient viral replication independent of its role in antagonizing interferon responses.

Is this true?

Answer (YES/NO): NO